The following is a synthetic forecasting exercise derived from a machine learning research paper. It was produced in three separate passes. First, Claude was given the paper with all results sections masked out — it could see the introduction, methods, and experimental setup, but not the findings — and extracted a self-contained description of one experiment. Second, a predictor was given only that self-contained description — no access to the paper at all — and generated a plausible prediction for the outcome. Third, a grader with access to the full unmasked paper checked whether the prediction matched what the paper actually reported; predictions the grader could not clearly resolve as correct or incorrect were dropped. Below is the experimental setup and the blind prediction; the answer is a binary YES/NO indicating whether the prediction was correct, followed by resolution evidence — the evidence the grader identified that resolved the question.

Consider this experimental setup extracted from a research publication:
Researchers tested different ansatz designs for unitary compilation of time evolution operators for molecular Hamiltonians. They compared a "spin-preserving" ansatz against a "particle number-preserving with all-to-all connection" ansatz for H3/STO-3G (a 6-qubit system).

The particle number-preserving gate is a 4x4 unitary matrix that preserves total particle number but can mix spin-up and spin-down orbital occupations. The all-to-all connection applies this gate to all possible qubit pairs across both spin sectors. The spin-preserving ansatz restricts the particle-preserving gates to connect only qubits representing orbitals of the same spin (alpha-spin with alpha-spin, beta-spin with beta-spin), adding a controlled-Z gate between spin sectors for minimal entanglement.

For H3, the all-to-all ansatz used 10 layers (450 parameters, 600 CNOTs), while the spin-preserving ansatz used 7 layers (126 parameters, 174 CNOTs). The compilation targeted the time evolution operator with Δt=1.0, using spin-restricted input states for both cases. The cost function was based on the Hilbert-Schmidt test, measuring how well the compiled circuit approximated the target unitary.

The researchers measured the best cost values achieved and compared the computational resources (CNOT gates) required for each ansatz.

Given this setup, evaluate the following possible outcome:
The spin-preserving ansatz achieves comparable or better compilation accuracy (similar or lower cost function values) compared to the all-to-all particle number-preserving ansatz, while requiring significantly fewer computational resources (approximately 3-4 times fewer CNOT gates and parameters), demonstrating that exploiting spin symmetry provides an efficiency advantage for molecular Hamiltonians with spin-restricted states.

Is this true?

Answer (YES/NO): YES